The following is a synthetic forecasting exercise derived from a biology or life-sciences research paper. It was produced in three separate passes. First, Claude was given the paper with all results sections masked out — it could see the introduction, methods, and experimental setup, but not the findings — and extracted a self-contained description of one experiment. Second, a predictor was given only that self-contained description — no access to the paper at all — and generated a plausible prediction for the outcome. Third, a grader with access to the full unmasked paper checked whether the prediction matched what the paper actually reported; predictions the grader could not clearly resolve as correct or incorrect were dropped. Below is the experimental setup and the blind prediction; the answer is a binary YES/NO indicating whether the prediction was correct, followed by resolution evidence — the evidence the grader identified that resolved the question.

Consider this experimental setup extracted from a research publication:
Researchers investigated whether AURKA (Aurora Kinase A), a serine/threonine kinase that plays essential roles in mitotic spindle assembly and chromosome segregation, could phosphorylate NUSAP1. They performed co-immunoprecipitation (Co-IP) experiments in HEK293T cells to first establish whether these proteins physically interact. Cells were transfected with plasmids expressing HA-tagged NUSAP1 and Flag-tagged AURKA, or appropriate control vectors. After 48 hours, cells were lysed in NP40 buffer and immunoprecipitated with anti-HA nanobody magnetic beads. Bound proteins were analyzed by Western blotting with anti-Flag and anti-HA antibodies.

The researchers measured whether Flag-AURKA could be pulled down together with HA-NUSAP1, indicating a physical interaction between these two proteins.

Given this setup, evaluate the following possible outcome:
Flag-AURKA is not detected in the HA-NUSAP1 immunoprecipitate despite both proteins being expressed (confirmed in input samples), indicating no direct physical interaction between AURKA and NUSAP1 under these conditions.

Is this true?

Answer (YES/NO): NO